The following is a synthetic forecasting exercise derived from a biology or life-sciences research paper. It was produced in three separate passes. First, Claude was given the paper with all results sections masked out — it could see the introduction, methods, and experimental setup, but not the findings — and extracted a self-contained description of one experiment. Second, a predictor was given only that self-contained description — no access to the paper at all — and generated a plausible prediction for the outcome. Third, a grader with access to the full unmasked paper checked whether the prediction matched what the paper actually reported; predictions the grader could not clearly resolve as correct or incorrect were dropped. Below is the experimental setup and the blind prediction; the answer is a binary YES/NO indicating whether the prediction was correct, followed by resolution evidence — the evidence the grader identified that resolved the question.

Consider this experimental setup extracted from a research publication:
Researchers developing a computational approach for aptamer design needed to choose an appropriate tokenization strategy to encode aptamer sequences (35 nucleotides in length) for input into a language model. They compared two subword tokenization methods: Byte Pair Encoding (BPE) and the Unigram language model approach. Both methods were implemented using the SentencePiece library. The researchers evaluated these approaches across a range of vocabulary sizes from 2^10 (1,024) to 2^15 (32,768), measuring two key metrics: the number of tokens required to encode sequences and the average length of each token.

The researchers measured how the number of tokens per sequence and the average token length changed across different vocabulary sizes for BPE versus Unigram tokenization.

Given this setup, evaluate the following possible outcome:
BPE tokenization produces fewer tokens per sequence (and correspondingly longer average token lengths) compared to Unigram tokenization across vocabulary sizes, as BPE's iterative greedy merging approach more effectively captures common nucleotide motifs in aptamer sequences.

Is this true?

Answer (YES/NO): NO